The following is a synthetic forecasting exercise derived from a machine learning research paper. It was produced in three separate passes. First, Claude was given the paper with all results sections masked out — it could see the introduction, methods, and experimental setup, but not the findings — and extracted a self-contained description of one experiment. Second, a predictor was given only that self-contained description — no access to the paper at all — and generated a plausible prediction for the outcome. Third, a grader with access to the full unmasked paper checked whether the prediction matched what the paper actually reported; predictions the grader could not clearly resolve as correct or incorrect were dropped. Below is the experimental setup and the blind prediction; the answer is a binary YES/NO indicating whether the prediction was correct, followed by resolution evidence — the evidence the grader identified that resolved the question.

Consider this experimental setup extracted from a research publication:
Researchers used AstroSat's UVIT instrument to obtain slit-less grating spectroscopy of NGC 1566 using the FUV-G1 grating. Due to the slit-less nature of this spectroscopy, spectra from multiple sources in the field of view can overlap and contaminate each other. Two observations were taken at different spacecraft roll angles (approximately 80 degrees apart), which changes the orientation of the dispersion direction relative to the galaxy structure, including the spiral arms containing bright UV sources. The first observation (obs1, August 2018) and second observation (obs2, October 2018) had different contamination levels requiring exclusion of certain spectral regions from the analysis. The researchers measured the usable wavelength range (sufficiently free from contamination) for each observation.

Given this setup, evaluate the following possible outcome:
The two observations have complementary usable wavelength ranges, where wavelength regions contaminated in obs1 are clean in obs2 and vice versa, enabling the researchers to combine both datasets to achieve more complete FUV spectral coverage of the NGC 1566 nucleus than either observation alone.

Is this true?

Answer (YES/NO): NO